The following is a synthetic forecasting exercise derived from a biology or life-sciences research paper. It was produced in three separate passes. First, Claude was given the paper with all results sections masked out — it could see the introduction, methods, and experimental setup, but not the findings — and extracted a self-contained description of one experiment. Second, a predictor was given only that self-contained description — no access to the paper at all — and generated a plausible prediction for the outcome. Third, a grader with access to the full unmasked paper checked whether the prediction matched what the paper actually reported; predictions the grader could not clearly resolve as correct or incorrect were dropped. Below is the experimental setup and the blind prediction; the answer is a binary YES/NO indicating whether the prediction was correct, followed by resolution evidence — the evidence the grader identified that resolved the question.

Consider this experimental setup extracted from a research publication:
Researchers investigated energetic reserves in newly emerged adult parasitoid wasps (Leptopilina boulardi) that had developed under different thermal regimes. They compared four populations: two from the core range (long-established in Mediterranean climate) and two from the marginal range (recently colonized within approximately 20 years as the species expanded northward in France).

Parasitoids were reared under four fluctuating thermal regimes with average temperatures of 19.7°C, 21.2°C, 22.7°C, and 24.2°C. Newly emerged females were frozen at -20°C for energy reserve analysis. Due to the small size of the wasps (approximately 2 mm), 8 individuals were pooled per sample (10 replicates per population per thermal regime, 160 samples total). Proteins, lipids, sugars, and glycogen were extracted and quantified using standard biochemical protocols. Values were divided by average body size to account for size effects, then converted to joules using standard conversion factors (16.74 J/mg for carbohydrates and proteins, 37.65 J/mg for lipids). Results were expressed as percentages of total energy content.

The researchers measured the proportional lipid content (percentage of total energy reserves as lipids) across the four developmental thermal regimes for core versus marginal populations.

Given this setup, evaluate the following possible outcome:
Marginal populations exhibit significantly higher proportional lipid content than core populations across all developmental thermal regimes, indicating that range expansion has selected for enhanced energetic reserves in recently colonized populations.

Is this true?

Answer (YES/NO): NO